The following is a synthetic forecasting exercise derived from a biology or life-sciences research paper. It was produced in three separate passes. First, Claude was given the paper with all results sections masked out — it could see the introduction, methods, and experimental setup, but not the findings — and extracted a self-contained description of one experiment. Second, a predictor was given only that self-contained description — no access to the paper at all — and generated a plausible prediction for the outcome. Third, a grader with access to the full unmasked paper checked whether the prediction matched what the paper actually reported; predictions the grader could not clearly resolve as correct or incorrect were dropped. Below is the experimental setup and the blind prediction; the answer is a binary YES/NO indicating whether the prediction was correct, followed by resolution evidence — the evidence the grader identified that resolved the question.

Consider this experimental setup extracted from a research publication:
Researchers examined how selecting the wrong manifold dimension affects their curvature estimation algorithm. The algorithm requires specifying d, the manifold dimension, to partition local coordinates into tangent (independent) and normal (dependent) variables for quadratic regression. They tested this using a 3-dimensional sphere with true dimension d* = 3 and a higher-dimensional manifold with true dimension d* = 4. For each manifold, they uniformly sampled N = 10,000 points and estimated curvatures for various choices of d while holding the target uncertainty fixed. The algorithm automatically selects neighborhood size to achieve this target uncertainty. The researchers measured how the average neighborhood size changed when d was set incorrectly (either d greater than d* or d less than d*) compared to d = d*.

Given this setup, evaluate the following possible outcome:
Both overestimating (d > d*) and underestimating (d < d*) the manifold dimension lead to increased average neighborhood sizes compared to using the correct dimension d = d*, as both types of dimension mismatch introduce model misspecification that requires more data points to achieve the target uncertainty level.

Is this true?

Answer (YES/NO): YES